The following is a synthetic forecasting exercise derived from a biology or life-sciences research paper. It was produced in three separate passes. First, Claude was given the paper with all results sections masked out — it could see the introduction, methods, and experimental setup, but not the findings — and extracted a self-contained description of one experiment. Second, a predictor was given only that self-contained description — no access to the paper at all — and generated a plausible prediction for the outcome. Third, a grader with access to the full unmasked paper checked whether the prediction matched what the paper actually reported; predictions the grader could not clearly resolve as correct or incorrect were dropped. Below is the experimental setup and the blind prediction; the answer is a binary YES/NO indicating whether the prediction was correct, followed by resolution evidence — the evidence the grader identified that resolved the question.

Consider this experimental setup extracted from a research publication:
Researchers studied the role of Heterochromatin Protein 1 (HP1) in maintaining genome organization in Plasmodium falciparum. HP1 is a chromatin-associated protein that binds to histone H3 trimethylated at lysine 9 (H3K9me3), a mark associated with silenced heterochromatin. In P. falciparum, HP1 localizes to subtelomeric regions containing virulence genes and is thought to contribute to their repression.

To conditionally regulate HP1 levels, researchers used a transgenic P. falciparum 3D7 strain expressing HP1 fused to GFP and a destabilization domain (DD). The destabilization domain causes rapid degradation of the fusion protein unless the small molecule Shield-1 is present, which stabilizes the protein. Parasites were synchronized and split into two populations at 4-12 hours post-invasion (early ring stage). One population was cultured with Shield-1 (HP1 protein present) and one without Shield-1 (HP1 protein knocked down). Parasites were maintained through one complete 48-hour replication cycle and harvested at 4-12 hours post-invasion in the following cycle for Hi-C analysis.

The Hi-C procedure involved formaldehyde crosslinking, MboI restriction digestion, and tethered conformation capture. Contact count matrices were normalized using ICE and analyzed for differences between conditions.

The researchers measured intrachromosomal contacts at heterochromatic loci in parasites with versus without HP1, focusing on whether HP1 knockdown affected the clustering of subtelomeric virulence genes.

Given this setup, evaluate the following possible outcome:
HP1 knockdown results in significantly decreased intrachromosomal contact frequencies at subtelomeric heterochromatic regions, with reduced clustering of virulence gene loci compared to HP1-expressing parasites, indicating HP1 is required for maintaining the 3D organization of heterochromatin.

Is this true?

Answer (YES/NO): YES